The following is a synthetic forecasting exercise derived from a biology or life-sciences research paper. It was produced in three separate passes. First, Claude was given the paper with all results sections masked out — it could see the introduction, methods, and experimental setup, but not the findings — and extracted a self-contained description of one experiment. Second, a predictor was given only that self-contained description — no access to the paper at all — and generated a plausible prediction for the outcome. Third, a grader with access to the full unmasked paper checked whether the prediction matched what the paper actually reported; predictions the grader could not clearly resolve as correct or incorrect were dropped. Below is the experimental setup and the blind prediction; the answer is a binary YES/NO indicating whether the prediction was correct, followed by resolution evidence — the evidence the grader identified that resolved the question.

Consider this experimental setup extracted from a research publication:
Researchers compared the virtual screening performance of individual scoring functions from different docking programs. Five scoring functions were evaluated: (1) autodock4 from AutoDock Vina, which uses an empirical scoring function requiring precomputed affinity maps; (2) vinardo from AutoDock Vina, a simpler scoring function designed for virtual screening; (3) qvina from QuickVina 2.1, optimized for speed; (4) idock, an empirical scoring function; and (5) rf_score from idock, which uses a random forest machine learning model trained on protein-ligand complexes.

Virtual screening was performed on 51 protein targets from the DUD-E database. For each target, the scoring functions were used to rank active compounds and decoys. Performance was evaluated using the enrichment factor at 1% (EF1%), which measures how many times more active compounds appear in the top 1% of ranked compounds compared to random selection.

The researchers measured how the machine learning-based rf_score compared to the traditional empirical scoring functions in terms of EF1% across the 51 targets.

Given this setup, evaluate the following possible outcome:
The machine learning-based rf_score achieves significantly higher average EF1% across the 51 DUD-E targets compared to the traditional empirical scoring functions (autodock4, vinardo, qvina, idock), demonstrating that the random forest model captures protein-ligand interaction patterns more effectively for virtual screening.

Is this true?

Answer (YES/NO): NO